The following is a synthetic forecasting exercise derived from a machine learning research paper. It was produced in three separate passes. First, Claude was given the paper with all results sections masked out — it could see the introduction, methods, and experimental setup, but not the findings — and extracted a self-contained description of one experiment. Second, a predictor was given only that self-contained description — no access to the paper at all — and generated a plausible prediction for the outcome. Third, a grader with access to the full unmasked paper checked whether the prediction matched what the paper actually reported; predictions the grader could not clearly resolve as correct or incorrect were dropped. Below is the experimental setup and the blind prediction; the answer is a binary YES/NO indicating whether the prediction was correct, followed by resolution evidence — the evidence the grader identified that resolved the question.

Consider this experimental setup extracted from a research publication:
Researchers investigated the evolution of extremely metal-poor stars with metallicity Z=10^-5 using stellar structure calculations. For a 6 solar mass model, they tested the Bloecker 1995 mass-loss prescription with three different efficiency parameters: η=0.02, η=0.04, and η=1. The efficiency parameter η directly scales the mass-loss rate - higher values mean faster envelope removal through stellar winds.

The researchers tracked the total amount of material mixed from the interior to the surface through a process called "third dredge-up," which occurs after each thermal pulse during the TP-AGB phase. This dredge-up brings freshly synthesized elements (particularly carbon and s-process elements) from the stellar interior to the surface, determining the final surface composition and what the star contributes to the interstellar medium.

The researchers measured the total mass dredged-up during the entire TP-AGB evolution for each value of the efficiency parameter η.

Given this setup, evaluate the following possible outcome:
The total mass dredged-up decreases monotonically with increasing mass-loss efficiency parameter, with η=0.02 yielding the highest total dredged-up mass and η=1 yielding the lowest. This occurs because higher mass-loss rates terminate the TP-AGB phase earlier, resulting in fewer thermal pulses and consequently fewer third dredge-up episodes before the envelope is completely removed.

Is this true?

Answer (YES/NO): YES